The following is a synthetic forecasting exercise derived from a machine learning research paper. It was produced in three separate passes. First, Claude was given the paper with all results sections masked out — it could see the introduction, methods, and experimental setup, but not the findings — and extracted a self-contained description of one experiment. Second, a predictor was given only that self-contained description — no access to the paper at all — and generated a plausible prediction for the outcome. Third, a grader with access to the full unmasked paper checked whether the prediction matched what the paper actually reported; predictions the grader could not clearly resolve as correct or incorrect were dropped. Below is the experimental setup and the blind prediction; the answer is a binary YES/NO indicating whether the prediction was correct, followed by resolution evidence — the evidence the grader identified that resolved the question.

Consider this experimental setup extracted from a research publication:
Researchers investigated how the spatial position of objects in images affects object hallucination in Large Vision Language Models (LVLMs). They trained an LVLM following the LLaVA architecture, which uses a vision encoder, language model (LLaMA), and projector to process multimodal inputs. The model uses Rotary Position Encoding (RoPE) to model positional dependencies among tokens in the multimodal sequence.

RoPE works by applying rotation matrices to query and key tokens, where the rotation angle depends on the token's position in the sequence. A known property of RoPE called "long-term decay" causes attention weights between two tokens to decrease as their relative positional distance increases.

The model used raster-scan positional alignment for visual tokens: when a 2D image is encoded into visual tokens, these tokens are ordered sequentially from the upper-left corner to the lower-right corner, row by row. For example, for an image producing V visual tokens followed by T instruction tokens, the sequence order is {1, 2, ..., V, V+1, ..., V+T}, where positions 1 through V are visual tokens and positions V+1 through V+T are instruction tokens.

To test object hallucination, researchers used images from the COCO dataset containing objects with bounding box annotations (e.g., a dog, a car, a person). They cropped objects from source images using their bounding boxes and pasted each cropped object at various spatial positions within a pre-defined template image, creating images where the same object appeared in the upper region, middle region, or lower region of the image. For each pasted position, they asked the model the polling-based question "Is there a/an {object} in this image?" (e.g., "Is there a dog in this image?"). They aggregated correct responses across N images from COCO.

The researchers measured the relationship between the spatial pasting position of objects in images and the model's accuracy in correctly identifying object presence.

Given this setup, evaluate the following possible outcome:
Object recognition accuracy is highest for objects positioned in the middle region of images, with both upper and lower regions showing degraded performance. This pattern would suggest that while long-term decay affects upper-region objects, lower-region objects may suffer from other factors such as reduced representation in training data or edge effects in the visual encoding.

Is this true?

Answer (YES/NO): NO